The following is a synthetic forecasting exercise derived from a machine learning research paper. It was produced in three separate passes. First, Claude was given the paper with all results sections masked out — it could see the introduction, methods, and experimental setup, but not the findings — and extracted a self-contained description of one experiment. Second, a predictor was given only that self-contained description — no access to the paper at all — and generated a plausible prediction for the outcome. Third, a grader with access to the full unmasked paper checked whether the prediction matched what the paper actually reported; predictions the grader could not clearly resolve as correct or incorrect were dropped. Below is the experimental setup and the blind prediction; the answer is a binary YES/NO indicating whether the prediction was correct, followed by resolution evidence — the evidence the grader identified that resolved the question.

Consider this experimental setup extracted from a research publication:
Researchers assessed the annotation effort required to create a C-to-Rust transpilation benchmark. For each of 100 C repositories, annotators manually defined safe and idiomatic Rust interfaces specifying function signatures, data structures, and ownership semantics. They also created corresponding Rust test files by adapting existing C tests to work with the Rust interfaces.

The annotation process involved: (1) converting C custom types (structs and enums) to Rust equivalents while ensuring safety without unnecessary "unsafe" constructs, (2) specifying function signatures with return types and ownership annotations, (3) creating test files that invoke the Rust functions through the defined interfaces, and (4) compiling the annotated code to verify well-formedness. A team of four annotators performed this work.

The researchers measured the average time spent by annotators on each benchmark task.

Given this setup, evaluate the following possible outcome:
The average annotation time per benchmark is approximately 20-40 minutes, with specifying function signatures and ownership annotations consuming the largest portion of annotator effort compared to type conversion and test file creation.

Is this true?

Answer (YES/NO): NO